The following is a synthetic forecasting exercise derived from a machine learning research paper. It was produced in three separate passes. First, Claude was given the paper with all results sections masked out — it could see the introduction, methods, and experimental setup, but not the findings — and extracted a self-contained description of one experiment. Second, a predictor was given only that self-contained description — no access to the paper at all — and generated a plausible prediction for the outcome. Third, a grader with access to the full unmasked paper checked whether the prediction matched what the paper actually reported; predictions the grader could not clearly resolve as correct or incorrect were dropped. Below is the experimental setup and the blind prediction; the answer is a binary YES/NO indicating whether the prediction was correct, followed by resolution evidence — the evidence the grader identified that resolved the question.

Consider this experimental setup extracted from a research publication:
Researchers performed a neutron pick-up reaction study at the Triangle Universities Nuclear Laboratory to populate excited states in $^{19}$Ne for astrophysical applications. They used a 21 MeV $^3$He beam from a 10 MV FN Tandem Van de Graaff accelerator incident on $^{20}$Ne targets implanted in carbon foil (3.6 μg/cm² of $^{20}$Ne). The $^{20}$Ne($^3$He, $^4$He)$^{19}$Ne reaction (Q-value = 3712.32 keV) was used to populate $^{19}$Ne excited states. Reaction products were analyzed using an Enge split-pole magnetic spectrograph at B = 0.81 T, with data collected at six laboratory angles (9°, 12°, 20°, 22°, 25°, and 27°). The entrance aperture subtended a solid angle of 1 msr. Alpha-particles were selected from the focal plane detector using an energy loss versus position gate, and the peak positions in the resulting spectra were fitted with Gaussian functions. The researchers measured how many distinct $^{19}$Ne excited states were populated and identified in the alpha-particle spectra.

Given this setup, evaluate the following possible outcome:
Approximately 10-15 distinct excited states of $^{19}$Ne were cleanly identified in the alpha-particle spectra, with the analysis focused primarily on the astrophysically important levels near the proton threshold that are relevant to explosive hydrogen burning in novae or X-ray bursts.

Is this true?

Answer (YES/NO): NO